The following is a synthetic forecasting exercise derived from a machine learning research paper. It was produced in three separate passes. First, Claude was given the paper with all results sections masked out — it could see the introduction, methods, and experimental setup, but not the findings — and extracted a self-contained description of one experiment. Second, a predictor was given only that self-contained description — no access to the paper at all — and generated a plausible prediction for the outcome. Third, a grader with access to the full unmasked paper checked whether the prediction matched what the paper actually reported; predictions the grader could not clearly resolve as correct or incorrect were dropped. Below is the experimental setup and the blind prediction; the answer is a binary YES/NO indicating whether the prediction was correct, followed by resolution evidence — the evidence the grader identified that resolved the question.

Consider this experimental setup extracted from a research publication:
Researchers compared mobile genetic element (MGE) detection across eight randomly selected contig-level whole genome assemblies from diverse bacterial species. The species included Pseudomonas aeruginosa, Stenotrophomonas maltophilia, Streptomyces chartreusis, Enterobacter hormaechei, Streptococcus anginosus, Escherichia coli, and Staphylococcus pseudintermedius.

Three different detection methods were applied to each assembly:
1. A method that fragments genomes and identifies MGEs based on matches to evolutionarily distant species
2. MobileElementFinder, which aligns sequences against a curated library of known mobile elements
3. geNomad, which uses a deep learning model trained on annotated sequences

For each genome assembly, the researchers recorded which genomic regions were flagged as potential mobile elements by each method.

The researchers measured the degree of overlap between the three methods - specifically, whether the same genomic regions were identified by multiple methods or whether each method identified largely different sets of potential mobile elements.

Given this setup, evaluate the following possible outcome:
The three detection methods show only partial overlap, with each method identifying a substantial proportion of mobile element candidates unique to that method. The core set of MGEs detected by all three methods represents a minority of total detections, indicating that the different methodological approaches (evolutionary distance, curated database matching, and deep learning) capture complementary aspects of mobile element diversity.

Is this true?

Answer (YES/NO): NO